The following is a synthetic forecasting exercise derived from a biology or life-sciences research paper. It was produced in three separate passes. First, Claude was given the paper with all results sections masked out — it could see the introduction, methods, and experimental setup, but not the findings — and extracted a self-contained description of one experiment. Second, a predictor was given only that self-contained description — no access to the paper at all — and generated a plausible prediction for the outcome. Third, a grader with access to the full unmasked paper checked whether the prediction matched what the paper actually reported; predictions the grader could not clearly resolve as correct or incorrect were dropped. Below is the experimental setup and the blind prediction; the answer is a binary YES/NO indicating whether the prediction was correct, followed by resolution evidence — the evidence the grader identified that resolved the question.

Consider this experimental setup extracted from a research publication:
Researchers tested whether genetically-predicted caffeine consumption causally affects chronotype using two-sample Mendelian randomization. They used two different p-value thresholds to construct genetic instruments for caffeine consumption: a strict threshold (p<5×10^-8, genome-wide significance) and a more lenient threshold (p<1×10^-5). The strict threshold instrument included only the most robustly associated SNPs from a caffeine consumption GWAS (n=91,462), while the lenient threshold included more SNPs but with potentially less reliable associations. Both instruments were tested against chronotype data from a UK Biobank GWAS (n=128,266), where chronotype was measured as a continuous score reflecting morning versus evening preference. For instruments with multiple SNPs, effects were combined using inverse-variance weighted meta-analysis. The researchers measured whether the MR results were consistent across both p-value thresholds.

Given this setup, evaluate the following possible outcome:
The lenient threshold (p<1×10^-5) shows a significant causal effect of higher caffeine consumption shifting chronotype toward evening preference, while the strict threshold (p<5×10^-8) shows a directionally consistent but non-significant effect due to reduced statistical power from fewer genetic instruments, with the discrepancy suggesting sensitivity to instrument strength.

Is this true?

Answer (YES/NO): NO